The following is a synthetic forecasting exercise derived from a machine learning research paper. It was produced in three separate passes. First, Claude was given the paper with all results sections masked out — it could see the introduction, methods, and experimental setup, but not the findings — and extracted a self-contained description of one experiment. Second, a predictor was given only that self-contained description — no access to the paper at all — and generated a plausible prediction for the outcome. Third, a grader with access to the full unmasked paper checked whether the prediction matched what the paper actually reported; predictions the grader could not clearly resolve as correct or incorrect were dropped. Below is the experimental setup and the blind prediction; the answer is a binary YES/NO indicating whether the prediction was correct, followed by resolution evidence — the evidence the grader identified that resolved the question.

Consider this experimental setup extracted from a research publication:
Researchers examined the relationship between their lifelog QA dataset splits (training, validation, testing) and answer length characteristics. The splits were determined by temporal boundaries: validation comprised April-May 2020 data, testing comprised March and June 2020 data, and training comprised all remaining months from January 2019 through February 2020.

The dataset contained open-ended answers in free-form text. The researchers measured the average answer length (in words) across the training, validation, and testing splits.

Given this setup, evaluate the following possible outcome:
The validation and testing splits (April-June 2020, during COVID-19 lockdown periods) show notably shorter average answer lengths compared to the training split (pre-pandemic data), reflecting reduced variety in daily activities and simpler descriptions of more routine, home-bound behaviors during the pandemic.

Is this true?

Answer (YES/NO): NO